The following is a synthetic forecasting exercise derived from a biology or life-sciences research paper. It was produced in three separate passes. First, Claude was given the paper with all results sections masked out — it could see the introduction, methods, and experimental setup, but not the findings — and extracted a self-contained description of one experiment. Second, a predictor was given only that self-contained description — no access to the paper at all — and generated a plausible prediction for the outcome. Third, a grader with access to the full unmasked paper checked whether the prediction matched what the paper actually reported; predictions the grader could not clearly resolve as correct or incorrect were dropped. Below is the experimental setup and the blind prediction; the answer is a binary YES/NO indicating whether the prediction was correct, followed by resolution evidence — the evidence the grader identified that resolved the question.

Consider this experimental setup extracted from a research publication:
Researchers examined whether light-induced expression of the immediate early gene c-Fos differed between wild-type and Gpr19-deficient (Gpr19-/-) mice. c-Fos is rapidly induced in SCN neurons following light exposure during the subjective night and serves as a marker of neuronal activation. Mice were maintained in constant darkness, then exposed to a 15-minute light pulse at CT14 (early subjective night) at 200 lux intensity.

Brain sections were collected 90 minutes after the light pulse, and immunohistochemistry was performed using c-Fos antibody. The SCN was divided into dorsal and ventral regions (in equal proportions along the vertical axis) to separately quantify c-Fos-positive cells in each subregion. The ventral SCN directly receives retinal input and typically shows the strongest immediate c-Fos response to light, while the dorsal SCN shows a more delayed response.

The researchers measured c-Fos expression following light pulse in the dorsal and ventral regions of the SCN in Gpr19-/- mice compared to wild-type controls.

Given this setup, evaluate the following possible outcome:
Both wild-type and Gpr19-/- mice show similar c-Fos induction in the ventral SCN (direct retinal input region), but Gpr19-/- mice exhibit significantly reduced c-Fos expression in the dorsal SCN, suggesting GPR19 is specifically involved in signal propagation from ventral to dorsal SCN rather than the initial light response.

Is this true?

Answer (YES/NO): YES